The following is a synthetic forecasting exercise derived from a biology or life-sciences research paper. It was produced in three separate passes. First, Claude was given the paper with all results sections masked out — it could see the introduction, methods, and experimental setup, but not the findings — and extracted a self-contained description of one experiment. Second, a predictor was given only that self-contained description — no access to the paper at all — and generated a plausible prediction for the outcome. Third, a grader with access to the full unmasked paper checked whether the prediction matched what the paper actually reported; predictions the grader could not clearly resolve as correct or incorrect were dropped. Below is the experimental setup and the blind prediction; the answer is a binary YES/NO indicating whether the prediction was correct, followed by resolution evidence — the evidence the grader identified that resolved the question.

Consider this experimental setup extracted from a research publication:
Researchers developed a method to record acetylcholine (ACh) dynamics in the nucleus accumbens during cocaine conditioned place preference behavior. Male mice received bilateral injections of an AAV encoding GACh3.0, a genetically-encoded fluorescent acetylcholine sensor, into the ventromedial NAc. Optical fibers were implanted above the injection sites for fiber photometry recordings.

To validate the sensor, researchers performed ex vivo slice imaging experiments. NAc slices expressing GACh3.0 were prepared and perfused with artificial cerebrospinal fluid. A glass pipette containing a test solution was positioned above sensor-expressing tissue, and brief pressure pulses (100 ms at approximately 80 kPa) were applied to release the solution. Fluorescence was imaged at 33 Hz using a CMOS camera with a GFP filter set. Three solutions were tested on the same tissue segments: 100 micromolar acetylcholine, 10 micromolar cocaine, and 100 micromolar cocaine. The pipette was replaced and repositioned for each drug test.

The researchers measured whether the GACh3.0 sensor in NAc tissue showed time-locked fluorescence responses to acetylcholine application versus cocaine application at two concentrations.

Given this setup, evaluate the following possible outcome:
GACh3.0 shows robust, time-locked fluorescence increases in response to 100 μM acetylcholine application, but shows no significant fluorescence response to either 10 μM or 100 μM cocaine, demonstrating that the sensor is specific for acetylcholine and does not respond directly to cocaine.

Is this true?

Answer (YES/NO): YES